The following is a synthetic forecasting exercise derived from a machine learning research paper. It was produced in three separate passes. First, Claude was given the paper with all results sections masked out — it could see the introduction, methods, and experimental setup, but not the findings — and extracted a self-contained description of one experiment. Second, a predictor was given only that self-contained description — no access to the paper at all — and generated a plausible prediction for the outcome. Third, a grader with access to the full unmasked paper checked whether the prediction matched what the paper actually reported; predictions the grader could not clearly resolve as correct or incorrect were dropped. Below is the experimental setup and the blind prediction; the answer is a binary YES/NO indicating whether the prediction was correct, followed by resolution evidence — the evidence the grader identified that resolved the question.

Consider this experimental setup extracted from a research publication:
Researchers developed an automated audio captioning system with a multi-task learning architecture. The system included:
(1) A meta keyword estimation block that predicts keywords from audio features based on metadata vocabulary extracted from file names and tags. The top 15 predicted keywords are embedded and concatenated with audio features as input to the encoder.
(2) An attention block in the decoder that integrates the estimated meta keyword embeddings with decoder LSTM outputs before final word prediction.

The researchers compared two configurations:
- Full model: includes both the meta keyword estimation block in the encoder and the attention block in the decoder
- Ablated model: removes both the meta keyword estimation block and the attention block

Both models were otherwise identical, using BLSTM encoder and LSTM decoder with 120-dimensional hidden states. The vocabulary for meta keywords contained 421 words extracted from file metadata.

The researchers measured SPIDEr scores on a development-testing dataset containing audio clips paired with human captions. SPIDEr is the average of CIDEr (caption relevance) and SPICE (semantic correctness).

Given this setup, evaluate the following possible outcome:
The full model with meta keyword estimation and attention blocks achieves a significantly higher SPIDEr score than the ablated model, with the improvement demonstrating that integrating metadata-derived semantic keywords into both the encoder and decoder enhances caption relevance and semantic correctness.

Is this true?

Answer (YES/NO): NO